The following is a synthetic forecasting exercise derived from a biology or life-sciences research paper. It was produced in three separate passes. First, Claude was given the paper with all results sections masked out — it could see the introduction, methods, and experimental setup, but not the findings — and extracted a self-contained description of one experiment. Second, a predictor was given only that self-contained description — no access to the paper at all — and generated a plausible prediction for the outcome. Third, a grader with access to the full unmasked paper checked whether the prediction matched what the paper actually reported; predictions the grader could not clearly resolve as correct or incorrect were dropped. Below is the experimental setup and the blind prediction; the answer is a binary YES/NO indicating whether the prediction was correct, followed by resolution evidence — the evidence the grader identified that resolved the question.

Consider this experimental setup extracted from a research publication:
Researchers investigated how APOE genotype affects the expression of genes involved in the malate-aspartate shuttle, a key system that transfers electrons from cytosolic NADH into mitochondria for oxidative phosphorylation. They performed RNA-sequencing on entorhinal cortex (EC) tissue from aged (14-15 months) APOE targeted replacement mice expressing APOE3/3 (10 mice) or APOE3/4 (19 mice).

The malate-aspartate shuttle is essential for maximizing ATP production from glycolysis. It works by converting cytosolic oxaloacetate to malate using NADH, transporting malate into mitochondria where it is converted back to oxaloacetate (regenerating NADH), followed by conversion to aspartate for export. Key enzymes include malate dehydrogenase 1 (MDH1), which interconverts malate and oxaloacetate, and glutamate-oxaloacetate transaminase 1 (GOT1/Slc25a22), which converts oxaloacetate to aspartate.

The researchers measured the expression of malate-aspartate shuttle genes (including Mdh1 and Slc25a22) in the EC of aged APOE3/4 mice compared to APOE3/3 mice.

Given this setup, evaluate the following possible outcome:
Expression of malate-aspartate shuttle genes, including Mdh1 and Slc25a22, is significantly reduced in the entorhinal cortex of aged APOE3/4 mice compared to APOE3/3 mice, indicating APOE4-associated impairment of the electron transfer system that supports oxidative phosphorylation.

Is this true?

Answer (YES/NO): NO